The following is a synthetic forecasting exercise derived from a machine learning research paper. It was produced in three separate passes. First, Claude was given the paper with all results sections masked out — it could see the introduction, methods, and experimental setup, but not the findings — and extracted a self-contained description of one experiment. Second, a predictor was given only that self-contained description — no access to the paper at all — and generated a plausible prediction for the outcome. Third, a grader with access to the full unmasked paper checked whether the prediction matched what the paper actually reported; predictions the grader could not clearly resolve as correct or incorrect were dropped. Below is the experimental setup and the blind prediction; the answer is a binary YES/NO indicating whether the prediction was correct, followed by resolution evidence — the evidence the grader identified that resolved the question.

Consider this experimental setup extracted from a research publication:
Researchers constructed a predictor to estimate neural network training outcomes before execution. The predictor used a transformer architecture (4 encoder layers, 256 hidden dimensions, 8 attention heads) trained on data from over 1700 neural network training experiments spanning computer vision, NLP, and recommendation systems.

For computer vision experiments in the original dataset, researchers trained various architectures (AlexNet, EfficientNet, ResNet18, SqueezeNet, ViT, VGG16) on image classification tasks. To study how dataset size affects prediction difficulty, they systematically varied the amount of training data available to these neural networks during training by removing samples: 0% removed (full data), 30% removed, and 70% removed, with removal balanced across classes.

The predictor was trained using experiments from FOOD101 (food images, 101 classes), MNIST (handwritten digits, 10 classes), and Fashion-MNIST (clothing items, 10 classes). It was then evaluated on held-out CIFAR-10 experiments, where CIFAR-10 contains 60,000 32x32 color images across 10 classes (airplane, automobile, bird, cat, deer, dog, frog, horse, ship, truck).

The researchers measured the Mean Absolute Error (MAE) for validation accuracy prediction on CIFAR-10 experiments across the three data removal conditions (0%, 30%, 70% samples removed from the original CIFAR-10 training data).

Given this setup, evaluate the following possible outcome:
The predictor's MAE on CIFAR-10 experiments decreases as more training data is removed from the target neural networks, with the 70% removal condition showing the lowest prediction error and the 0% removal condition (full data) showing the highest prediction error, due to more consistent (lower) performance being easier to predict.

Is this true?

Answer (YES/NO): NO